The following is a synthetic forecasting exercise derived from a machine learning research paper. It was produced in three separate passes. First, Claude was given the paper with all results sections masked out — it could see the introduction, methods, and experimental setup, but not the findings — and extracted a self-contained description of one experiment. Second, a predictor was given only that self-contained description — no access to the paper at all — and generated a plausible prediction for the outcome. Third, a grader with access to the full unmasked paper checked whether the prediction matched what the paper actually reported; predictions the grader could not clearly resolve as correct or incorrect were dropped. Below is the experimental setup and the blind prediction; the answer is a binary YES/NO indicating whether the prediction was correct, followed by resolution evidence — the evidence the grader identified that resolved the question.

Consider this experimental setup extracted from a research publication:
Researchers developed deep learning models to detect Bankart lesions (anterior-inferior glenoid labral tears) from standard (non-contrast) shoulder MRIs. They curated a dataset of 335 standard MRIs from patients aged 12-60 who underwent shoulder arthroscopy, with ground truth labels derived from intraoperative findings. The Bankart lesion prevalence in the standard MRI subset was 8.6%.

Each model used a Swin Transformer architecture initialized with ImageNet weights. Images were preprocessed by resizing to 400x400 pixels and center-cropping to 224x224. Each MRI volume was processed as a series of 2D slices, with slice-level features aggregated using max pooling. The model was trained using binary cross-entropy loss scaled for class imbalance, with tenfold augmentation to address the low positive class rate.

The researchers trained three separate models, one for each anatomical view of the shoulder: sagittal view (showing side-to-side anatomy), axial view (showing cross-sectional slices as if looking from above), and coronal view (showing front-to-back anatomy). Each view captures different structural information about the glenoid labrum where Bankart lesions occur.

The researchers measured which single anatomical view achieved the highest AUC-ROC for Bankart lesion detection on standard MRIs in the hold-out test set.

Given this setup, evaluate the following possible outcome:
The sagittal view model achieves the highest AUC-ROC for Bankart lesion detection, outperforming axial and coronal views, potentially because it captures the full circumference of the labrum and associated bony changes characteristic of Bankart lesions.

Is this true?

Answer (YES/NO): NO